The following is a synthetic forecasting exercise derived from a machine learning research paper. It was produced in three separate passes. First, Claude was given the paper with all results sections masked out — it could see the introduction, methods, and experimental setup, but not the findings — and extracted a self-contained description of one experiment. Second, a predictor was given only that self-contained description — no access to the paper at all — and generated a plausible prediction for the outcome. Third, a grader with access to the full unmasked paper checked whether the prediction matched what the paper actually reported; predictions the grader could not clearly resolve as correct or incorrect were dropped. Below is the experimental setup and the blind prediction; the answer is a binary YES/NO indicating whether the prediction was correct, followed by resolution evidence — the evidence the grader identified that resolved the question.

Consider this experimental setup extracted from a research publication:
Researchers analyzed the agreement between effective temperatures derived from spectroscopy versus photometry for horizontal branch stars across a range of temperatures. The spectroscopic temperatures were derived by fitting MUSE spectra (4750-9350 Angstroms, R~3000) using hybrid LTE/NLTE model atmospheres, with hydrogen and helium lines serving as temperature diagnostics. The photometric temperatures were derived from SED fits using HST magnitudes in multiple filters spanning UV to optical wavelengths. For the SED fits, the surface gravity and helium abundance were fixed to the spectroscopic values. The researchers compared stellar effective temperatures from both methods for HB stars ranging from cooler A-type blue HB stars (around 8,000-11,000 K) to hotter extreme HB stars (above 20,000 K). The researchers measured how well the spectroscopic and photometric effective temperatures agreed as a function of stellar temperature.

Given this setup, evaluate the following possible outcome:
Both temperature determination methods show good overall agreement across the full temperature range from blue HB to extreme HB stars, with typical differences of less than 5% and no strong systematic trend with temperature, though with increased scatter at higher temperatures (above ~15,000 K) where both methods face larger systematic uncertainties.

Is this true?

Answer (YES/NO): NO